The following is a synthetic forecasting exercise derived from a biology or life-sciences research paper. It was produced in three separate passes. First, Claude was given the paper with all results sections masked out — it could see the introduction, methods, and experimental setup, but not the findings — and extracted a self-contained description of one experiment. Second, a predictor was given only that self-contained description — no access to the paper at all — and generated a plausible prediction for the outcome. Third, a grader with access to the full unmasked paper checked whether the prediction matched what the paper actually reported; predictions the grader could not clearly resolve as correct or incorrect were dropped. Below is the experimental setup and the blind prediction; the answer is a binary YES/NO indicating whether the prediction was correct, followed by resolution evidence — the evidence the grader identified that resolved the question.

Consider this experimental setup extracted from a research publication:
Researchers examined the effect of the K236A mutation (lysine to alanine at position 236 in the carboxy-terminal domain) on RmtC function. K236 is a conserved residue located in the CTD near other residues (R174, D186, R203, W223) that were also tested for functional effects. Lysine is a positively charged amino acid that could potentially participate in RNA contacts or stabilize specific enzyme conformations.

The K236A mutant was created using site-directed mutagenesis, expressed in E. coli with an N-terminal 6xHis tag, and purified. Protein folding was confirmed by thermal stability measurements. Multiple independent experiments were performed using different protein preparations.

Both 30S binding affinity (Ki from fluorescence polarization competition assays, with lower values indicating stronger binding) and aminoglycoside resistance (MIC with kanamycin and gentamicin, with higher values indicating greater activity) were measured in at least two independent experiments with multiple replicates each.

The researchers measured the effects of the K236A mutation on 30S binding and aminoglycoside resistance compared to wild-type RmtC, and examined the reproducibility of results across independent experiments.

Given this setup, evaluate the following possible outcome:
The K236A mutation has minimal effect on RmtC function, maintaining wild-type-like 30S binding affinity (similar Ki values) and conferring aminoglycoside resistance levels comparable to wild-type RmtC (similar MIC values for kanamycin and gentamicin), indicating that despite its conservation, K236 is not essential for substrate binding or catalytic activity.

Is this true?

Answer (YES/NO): NO